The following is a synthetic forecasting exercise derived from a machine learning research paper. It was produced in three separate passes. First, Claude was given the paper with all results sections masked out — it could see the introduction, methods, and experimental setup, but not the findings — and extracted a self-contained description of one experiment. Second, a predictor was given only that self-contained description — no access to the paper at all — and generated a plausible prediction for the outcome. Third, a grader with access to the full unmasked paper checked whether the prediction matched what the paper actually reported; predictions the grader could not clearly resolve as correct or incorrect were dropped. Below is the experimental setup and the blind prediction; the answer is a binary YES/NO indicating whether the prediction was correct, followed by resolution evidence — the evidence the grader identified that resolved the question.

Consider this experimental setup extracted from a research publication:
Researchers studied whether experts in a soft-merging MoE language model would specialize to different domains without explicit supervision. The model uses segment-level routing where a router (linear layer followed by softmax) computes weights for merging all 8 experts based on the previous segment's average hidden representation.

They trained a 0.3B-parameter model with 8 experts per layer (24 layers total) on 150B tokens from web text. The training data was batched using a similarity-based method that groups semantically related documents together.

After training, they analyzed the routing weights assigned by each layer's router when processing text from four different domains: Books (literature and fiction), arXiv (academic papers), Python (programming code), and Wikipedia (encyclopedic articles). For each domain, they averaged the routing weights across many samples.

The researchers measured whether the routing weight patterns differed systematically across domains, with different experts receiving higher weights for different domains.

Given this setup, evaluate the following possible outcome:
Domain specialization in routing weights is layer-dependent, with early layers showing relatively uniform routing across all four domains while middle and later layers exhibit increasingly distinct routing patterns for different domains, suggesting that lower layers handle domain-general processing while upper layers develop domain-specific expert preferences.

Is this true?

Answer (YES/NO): YES